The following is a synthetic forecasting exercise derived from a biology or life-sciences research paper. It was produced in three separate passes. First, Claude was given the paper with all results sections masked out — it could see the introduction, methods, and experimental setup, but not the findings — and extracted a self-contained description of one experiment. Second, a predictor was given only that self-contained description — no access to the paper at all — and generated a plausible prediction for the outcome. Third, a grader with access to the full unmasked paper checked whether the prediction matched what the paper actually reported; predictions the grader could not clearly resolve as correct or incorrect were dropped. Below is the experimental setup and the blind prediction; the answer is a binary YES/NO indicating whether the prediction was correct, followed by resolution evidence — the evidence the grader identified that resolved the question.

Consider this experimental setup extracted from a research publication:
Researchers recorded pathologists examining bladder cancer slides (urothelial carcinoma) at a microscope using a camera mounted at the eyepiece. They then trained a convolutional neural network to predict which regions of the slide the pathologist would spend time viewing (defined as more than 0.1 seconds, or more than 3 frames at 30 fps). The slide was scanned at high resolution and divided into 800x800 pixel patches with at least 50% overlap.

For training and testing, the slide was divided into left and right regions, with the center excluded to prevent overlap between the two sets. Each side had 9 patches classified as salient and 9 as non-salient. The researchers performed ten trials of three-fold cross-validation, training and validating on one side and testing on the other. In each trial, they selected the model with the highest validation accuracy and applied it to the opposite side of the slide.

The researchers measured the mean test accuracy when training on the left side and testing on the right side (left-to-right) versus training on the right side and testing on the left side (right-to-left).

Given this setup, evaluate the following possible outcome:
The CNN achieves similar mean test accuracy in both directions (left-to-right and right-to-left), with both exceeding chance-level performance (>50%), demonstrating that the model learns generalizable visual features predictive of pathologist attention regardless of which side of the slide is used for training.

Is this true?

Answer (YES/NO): NO